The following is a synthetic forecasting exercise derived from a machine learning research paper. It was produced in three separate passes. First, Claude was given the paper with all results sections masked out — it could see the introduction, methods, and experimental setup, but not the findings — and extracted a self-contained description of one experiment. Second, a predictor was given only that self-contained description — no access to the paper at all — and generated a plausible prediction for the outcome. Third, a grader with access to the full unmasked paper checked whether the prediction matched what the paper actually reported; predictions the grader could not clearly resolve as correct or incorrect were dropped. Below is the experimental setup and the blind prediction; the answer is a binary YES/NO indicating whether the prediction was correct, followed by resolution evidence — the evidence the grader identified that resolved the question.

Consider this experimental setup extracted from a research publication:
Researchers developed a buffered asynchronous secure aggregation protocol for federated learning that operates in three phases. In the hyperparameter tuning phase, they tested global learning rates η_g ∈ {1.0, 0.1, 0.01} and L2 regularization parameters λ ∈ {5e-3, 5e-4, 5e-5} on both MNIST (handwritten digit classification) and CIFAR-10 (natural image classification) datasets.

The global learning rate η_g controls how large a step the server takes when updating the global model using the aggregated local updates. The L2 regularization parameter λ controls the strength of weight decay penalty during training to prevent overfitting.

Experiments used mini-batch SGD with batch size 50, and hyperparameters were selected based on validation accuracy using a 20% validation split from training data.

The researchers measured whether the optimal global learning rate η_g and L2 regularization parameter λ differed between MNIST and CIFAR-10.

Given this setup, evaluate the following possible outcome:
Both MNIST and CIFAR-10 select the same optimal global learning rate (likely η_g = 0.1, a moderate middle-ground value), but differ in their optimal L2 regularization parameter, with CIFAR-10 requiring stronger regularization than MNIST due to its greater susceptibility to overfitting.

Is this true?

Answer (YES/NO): NO